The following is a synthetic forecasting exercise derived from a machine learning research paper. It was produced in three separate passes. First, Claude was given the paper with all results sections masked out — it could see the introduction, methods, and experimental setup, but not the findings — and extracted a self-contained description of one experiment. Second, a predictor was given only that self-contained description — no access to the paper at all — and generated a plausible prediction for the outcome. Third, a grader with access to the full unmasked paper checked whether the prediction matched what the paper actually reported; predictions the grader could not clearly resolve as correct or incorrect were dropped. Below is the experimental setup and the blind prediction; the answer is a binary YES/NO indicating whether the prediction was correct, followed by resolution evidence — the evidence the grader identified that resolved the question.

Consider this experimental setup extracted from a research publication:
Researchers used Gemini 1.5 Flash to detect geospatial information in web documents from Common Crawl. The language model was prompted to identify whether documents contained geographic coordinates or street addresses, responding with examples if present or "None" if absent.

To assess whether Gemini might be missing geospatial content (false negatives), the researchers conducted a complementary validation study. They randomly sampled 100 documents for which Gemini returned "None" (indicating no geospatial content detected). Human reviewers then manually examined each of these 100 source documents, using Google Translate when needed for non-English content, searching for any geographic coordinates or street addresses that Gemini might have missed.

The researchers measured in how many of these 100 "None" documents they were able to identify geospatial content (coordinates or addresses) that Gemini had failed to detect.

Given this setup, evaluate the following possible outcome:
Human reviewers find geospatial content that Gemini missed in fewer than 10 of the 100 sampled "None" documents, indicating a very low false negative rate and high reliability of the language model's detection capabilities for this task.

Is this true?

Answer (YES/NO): YES